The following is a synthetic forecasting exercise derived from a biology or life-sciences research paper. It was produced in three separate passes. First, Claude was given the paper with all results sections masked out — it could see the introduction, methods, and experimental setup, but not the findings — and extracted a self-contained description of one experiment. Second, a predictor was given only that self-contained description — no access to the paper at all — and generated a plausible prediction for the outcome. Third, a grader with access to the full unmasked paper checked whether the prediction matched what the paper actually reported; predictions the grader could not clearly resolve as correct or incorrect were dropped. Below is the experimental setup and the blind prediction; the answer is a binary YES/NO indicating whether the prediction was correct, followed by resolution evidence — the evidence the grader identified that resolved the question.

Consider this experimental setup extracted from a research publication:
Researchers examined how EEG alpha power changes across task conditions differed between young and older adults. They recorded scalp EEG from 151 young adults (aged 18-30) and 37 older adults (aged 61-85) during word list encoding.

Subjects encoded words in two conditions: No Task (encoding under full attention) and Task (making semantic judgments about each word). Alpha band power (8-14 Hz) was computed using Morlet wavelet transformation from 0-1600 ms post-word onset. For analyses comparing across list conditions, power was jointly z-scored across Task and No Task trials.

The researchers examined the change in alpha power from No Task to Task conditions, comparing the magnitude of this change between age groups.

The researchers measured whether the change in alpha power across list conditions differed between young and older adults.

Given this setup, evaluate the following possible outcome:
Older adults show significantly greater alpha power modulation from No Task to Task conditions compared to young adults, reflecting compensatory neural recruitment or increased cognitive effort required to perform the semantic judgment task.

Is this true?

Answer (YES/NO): YES